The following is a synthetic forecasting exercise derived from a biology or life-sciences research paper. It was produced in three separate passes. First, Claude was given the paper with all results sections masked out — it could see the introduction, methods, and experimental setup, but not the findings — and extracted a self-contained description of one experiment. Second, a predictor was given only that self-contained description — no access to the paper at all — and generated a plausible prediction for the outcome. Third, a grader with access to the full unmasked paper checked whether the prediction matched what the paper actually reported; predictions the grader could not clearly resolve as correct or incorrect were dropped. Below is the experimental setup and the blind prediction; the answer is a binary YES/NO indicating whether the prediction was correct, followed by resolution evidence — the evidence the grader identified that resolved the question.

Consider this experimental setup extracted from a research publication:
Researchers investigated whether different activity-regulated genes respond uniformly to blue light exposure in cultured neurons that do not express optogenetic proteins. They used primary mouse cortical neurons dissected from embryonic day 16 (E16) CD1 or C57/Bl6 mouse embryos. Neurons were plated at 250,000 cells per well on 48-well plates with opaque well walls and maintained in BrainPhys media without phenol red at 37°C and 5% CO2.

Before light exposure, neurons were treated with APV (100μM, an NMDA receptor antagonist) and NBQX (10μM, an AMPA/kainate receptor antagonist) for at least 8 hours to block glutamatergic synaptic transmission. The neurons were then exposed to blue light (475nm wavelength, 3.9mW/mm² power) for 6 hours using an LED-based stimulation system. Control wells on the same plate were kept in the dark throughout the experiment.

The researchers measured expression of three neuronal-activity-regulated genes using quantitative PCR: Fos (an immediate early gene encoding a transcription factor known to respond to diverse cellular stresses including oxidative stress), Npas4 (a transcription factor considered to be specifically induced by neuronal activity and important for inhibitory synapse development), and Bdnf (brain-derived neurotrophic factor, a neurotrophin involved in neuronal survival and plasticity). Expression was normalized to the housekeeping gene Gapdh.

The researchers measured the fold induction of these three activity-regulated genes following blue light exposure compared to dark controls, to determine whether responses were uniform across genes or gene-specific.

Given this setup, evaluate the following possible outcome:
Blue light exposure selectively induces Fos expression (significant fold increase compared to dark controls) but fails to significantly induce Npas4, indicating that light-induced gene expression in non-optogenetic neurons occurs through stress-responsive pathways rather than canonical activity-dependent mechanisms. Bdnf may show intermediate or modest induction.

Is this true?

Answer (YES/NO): NO